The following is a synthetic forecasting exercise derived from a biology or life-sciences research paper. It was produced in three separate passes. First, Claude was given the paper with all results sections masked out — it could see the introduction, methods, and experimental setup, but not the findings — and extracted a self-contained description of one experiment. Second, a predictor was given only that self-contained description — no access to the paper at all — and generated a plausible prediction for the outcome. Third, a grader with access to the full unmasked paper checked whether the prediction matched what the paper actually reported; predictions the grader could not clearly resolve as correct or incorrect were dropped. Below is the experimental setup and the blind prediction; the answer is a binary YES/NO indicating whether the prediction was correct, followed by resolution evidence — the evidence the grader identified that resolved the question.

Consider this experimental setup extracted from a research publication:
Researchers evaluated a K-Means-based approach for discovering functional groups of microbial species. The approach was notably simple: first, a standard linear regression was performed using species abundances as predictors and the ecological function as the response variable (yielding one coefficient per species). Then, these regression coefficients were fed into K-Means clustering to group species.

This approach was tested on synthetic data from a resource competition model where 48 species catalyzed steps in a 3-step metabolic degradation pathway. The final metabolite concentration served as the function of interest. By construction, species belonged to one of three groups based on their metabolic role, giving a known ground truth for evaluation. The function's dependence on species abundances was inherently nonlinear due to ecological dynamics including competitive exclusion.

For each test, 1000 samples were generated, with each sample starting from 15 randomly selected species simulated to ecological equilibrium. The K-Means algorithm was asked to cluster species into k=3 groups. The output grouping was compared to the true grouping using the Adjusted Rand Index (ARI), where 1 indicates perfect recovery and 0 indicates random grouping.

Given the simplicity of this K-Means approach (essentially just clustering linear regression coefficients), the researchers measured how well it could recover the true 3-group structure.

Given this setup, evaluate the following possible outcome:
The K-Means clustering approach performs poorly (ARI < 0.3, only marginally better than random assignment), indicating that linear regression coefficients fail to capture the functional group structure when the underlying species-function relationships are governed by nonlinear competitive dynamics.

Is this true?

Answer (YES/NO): NO